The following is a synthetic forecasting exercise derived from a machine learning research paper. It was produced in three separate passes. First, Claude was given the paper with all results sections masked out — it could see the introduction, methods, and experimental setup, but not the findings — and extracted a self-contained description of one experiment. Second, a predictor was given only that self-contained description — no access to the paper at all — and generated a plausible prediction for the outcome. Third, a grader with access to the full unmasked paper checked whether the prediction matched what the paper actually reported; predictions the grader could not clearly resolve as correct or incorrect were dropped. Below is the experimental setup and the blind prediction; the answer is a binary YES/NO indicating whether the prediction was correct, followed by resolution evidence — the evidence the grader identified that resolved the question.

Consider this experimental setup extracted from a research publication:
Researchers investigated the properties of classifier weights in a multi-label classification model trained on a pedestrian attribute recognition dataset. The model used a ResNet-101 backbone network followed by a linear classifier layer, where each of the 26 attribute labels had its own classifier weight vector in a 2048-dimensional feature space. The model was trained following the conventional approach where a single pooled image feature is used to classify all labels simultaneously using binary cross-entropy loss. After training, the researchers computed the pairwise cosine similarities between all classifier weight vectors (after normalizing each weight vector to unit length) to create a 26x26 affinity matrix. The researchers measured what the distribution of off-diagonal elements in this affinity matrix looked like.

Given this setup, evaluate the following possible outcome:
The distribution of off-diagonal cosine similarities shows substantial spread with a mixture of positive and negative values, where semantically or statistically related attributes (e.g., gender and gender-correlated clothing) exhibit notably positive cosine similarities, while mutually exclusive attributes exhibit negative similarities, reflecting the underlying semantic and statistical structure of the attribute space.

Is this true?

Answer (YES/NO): NO